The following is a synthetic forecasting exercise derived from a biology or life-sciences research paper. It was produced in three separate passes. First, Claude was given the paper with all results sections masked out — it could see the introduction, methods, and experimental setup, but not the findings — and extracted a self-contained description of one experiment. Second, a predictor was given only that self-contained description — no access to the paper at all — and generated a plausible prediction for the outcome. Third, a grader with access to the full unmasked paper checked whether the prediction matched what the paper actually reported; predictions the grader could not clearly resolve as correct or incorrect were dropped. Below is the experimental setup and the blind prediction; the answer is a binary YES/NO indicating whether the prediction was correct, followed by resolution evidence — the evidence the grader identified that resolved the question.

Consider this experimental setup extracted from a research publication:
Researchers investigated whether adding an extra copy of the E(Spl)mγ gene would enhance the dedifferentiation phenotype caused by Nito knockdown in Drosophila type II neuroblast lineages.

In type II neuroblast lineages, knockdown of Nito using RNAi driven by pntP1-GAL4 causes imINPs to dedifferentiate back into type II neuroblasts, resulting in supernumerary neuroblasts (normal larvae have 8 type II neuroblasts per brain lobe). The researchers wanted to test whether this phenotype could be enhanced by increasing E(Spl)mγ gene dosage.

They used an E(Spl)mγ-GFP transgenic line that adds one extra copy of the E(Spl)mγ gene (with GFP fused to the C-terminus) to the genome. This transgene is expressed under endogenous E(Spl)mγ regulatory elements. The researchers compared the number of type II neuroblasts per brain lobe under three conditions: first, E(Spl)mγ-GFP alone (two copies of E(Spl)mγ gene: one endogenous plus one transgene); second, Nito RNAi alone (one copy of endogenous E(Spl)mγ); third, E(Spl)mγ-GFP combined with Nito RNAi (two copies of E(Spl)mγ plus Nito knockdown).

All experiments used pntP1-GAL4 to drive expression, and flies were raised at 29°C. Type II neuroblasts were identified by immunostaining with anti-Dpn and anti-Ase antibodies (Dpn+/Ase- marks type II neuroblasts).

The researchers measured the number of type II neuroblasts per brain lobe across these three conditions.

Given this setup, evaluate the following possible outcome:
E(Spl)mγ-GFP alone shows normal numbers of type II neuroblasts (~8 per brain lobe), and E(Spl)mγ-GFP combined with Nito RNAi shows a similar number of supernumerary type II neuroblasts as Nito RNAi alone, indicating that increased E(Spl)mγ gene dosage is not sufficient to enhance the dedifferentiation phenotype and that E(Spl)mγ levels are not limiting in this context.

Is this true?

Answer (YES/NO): NO